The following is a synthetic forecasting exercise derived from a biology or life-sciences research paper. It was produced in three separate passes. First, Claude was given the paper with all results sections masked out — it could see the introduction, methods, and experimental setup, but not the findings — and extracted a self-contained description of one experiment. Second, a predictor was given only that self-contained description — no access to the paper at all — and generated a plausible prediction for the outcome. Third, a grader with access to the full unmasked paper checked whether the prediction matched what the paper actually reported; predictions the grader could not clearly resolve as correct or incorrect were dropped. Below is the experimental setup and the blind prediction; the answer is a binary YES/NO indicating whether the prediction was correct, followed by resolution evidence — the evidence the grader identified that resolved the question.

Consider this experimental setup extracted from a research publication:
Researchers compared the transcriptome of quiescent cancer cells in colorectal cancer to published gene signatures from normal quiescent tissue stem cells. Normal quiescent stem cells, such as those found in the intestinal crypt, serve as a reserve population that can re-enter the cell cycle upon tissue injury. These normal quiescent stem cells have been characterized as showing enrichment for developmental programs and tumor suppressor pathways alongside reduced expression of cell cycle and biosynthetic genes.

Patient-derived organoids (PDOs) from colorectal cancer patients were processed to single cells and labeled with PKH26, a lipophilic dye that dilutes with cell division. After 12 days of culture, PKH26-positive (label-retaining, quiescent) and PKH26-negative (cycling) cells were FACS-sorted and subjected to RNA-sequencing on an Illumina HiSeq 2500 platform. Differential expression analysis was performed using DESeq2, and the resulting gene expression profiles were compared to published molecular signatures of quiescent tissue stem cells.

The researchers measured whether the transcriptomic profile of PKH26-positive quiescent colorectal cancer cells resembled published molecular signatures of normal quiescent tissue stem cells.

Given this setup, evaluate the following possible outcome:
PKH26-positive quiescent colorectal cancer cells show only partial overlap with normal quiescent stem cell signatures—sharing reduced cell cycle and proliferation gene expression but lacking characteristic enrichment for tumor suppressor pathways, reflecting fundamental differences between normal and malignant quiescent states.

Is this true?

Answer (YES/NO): NO